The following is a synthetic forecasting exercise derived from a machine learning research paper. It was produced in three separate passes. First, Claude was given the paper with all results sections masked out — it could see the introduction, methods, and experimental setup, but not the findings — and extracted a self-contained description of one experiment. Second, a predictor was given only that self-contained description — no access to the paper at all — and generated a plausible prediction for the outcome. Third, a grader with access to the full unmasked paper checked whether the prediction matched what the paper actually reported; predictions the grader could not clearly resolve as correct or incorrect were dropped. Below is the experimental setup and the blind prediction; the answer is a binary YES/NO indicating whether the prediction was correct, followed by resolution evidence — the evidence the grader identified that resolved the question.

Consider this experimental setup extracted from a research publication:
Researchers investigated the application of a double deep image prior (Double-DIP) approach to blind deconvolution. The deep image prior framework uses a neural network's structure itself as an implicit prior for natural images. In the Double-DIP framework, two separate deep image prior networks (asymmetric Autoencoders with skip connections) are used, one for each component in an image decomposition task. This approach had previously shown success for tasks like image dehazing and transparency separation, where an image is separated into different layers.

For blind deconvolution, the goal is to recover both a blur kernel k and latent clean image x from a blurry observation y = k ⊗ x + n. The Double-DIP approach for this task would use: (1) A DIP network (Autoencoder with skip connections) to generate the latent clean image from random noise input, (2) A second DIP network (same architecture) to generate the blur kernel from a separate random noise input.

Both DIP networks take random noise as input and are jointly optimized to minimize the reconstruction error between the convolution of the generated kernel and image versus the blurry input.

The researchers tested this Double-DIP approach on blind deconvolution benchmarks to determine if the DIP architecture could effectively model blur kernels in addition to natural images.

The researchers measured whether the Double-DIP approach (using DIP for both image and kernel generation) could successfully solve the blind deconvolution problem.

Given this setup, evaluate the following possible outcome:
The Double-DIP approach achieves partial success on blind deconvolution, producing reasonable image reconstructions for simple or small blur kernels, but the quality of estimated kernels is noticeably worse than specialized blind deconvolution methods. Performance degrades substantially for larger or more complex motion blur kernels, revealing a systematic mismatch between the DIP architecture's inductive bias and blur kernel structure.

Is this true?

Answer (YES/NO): NO